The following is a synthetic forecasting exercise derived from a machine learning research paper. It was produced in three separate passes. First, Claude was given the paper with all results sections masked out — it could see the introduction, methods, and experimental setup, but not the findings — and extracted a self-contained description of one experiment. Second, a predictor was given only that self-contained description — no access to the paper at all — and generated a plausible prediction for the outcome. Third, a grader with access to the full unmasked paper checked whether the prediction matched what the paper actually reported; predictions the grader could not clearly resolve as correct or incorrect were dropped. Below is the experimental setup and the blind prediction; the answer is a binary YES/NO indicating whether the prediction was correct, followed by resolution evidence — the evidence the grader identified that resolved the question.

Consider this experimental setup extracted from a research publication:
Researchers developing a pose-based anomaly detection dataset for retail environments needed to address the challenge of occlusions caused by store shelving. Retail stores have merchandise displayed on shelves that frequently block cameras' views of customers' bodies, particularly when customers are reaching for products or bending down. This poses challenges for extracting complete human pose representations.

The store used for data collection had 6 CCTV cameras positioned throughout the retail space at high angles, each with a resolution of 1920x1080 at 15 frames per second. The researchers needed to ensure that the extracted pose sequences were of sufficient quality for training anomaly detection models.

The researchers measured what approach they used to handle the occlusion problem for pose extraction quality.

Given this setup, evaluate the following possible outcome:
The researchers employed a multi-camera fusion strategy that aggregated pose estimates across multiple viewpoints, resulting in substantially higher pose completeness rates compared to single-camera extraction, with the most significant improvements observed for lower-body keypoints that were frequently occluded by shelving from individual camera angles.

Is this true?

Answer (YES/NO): NO